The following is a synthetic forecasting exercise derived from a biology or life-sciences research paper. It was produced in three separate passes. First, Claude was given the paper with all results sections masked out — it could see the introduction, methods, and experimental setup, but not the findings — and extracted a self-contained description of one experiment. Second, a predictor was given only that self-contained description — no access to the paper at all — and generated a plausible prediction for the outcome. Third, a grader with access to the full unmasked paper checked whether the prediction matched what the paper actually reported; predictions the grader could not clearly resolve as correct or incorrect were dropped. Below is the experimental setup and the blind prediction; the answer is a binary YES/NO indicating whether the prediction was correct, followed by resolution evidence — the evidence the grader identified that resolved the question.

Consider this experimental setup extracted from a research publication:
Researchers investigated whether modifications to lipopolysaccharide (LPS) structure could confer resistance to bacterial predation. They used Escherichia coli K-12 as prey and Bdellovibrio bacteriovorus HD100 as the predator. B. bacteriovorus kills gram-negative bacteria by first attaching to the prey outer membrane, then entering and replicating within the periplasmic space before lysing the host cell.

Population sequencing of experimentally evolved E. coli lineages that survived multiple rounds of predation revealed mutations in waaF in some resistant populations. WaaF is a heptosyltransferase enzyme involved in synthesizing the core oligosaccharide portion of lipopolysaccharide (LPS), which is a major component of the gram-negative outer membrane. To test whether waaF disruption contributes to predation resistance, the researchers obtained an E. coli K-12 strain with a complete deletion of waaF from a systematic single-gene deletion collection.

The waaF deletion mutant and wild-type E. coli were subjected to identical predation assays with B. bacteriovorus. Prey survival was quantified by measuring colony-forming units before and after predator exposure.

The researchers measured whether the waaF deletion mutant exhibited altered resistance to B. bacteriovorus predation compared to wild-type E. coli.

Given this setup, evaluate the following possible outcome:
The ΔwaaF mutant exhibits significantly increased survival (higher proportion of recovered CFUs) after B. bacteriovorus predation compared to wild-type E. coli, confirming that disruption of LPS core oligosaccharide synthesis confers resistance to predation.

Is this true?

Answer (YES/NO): YES